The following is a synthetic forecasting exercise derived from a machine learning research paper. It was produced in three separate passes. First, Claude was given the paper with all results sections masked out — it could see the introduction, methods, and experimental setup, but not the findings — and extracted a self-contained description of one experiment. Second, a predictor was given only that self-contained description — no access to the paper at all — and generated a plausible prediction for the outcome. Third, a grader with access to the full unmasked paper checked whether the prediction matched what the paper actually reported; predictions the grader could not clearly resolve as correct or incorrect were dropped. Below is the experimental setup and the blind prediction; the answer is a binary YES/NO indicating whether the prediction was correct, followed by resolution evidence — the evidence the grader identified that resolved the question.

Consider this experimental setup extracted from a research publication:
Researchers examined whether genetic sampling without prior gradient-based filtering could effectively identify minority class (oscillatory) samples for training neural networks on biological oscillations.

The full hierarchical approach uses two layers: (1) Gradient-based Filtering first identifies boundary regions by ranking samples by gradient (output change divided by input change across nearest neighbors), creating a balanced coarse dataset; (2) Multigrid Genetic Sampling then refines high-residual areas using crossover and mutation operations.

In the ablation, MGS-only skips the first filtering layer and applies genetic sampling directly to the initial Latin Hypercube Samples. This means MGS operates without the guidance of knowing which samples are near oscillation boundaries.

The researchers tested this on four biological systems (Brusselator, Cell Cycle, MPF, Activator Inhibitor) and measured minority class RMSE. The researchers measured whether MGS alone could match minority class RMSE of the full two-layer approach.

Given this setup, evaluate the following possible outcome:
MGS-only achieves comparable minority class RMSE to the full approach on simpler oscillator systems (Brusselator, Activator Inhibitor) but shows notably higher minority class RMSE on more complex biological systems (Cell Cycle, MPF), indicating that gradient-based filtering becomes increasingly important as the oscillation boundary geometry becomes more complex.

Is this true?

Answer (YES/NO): NO